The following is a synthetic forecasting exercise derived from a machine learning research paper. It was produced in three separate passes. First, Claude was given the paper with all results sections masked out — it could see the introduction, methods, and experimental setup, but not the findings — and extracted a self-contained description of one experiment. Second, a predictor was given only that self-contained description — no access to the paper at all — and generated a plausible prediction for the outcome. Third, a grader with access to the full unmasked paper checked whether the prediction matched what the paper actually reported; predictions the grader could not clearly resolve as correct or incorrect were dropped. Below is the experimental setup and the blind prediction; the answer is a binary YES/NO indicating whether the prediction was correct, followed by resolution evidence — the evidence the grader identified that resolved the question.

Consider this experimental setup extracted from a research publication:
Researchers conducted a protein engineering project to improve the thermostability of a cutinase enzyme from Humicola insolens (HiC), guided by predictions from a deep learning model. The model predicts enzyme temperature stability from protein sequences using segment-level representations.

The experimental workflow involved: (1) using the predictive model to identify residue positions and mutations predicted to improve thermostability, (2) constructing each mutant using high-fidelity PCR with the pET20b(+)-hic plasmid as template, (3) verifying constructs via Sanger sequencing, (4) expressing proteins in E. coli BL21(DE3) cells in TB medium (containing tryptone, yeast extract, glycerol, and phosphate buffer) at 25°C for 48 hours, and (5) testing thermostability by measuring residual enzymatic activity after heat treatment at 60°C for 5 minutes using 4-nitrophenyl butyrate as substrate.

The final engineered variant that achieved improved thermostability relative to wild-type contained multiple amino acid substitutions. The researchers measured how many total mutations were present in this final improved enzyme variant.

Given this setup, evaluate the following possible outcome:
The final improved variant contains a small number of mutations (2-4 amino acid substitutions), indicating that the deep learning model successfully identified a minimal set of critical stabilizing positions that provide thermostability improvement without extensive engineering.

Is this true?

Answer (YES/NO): NO